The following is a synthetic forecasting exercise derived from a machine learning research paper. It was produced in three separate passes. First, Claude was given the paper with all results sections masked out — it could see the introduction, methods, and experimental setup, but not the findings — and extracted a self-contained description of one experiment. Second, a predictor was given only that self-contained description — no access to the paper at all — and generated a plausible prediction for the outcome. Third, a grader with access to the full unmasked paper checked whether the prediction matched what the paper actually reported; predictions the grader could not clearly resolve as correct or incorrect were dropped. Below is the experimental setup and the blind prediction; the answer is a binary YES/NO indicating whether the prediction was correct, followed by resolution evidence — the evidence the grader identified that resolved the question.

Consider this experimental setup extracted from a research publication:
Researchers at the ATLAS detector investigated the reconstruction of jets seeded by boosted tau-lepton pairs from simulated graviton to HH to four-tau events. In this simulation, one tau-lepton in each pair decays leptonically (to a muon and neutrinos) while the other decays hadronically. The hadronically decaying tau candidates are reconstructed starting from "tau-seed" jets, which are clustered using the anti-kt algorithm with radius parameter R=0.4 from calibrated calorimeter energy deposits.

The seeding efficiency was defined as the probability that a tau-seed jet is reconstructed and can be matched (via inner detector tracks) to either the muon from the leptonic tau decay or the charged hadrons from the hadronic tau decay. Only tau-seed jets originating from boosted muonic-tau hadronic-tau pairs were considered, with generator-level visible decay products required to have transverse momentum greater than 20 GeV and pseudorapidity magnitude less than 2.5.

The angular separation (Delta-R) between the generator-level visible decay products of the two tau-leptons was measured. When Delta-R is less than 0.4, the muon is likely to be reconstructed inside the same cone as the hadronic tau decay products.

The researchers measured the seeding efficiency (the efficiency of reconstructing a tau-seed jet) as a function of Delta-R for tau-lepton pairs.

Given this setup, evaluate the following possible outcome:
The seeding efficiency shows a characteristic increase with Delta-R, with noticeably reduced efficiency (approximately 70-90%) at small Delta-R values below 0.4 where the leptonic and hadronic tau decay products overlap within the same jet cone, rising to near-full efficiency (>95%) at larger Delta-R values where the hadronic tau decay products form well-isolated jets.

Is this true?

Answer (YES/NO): NO